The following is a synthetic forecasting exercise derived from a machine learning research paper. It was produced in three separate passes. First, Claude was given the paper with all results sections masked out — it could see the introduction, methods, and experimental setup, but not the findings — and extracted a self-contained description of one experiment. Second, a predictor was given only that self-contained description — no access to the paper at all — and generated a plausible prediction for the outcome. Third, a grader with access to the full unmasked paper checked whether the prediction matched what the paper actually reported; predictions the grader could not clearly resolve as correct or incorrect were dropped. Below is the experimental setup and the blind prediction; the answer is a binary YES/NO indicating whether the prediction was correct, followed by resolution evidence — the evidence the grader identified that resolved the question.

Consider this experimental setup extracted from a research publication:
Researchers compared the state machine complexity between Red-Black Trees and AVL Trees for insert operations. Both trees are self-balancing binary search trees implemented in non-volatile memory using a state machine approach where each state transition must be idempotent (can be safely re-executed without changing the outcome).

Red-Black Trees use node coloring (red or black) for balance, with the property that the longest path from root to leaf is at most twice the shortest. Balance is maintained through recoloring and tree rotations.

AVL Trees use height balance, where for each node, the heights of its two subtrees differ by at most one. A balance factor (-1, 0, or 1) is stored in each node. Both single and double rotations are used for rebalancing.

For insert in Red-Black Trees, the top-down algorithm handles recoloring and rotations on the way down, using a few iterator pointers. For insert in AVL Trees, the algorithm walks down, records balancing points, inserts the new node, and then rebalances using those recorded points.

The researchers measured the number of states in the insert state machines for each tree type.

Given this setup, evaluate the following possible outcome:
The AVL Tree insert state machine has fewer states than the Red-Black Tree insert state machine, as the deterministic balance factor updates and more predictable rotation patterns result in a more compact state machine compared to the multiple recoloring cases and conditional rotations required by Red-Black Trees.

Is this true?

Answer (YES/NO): NO